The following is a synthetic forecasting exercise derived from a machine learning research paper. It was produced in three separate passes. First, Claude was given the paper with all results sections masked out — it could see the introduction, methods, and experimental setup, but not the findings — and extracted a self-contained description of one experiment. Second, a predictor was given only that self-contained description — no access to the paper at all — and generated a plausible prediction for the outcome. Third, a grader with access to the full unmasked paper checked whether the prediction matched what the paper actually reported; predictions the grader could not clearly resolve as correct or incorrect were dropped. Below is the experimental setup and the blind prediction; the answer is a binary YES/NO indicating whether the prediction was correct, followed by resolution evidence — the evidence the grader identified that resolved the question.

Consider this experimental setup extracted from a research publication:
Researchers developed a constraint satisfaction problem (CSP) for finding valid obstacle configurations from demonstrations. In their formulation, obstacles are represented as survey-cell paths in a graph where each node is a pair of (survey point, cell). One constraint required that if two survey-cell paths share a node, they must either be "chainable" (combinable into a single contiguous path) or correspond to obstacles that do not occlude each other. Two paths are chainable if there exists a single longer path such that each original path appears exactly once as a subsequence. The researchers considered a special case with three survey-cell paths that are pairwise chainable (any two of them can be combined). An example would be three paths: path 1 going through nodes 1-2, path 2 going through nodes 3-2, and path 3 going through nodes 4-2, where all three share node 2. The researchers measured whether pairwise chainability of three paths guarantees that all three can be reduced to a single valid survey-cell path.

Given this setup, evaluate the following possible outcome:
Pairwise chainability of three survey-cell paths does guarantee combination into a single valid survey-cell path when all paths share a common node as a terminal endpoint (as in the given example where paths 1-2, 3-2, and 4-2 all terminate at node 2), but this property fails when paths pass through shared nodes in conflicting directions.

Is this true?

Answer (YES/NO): NO